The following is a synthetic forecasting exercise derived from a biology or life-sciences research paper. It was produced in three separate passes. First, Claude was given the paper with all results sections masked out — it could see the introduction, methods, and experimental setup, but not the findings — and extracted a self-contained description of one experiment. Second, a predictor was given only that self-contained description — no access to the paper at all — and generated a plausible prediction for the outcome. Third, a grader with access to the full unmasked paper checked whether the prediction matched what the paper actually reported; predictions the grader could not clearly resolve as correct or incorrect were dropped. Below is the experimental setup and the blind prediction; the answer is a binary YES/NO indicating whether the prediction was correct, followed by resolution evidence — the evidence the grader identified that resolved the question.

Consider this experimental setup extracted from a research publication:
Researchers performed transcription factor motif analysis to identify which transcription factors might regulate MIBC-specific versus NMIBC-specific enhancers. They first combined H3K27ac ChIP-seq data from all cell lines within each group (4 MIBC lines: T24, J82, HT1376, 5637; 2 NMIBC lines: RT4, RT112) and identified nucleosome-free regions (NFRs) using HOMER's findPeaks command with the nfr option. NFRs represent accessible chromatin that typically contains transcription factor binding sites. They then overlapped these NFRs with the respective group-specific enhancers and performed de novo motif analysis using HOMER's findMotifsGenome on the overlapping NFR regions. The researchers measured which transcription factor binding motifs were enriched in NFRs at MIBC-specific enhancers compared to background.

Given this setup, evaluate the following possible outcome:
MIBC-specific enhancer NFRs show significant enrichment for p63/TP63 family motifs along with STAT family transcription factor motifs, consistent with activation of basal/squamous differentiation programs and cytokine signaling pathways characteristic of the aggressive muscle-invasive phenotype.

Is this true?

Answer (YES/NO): NO